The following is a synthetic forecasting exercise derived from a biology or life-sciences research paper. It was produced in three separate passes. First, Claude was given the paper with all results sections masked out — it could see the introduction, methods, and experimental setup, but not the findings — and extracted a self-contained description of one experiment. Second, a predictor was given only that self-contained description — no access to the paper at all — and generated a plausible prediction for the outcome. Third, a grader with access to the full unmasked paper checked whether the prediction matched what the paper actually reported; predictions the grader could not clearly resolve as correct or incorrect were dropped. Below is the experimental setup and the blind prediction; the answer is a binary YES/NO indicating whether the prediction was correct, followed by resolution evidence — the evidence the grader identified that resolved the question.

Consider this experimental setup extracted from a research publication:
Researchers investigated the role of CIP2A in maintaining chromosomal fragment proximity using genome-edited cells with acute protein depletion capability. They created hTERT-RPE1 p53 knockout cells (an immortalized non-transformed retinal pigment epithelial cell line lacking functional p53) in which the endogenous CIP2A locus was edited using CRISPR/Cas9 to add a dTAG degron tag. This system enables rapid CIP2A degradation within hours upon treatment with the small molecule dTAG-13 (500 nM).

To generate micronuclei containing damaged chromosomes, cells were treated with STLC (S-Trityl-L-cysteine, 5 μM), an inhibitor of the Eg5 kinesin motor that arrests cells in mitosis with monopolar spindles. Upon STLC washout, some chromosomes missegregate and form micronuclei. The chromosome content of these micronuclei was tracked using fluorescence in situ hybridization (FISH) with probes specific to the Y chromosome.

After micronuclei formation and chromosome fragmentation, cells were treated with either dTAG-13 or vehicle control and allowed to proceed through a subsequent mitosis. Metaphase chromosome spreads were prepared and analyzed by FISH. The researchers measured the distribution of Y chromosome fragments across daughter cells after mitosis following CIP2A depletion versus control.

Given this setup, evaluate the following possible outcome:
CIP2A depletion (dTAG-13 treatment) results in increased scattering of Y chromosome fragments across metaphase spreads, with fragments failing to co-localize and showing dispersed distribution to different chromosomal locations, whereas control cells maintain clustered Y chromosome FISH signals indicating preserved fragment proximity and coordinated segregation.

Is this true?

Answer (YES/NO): YES